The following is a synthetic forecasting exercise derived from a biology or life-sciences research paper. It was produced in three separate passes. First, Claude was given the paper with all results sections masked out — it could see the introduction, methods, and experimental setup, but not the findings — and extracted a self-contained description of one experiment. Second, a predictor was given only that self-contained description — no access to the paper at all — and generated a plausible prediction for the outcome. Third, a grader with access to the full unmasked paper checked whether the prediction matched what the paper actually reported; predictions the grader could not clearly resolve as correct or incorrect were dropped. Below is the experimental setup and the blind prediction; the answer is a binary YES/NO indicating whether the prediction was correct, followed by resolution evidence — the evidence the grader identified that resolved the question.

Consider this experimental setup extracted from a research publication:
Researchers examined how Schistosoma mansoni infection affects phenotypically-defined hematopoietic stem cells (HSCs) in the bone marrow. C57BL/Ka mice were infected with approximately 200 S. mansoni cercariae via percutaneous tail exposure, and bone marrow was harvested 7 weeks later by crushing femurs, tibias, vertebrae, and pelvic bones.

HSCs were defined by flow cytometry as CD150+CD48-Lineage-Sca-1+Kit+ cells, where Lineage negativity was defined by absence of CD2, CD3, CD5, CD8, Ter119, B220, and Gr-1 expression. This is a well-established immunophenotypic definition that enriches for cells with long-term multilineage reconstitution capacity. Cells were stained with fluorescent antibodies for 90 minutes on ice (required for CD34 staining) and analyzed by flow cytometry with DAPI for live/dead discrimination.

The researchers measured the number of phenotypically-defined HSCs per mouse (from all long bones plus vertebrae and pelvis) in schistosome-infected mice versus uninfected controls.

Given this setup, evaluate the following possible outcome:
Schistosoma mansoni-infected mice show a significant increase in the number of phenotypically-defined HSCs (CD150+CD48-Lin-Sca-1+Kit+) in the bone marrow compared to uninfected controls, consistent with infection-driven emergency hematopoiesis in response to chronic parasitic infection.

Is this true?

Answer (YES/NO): NO